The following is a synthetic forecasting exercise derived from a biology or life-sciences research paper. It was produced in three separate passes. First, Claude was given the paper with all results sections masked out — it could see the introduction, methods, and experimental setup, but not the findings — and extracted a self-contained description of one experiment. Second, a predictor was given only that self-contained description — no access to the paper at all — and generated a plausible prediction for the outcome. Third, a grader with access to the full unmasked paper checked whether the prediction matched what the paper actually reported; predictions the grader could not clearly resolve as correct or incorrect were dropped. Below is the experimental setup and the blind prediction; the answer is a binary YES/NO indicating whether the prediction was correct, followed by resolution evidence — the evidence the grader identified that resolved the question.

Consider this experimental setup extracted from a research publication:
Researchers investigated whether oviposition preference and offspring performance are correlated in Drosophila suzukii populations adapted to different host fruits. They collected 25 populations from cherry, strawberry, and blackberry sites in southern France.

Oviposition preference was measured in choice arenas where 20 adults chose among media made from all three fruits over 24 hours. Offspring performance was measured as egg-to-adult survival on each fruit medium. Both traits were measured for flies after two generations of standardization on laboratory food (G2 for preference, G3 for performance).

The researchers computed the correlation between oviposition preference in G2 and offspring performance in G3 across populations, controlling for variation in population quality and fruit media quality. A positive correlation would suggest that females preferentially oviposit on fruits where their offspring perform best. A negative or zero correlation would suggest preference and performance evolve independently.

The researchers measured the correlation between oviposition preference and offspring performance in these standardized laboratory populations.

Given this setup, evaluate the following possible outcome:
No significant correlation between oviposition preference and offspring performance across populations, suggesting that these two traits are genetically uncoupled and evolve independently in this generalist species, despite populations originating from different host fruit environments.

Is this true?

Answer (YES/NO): NO